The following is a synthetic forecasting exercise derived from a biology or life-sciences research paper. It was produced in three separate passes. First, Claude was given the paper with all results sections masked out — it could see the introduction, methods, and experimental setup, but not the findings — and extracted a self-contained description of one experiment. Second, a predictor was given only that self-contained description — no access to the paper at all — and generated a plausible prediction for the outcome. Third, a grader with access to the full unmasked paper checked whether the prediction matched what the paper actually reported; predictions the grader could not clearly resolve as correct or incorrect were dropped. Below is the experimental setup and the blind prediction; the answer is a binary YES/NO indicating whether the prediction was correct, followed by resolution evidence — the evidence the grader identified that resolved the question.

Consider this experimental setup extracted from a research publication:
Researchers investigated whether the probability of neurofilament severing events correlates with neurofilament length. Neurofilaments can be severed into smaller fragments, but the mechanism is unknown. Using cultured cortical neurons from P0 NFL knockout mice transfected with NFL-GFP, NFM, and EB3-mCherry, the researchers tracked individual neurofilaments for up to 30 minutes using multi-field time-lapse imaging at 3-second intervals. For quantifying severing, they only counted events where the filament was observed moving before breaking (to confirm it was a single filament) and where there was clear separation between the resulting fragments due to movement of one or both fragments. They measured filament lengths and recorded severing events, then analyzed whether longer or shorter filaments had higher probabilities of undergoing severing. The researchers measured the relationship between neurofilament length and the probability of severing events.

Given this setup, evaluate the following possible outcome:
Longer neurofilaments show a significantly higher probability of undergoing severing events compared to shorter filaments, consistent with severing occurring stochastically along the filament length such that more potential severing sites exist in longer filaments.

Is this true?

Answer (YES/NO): YES